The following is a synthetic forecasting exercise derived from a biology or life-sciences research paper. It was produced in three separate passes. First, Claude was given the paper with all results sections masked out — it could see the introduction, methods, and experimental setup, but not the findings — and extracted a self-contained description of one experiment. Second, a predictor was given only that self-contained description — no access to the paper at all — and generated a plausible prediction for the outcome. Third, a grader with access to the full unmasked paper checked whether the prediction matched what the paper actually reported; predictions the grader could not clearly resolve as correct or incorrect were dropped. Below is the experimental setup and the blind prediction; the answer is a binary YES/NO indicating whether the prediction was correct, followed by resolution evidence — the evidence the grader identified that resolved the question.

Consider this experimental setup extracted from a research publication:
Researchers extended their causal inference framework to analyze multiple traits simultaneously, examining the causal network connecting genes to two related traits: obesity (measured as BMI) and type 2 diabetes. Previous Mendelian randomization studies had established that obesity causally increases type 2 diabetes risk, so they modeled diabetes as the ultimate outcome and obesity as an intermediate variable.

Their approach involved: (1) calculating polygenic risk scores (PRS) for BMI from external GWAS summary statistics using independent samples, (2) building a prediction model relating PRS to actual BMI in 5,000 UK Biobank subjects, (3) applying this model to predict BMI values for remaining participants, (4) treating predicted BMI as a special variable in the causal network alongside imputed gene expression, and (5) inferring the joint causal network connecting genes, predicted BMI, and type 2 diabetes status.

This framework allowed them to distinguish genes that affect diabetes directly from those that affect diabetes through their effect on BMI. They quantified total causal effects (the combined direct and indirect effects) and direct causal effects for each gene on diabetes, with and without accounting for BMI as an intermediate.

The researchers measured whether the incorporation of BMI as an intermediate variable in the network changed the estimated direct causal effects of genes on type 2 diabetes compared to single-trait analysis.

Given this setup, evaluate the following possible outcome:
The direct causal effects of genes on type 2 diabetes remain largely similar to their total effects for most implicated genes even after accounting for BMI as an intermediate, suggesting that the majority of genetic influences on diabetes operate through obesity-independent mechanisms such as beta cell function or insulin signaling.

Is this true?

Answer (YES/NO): NO